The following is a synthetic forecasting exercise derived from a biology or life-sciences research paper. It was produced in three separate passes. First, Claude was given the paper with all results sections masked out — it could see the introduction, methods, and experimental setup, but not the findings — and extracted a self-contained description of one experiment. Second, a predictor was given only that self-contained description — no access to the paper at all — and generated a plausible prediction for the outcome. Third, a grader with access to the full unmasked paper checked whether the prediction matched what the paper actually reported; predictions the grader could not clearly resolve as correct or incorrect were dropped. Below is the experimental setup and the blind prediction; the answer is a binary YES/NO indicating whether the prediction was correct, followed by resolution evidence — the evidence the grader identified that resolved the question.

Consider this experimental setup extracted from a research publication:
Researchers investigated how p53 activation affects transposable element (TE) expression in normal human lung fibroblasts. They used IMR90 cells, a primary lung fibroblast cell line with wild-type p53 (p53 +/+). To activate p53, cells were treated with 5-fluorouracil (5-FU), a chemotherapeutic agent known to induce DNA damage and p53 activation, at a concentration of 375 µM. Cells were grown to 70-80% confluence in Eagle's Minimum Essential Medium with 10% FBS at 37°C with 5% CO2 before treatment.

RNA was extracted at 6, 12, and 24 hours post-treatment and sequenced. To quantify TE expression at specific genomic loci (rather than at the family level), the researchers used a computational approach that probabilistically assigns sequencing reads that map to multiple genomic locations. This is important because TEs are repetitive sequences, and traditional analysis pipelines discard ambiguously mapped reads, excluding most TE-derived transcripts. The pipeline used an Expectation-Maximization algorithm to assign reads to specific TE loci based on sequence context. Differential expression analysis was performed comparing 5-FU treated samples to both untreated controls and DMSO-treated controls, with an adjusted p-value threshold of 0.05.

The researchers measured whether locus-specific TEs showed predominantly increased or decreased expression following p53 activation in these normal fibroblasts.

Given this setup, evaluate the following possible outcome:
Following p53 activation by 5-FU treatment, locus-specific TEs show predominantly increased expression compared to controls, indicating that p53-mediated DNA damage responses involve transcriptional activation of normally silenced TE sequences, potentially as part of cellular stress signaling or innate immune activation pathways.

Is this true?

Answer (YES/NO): YES